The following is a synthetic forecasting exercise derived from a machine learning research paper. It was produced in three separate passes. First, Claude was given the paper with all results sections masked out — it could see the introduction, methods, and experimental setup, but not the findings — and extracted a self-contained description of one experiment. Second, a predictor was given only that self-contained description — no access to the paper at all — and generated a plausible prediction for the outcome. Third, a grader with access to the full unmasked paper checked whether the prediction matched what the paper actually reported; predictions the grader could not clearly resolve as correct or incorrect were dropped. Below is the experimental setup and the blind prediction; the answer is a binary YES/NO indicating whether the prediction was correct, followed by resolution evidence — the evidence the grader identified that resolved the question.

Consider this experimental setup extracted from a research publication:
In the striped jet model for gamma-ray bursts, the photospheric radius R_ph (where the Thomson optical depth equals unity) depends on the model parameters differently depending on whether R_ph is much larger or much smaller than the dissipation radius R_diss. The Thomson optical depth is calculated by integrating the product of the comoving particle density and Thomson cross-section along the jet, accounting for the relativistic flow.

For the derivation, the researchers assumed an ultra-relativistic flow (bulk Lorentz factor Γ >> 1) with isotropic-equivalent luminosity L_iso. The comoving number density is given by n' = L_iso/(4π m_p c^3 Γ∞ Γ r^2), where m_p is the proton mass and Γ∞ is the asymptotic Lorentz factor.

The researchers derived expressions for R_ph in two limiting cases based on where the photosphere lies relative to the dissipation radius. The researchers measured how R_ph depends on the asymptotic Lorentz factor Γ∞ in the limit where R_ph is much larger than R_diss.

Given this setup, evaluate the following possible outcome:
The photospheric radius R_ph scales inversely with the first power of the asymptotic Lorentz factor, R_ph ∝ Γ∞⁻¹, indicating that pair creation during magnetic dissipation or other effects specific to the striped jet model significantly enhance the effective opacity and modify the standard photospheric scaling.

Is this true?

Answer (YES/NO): NO